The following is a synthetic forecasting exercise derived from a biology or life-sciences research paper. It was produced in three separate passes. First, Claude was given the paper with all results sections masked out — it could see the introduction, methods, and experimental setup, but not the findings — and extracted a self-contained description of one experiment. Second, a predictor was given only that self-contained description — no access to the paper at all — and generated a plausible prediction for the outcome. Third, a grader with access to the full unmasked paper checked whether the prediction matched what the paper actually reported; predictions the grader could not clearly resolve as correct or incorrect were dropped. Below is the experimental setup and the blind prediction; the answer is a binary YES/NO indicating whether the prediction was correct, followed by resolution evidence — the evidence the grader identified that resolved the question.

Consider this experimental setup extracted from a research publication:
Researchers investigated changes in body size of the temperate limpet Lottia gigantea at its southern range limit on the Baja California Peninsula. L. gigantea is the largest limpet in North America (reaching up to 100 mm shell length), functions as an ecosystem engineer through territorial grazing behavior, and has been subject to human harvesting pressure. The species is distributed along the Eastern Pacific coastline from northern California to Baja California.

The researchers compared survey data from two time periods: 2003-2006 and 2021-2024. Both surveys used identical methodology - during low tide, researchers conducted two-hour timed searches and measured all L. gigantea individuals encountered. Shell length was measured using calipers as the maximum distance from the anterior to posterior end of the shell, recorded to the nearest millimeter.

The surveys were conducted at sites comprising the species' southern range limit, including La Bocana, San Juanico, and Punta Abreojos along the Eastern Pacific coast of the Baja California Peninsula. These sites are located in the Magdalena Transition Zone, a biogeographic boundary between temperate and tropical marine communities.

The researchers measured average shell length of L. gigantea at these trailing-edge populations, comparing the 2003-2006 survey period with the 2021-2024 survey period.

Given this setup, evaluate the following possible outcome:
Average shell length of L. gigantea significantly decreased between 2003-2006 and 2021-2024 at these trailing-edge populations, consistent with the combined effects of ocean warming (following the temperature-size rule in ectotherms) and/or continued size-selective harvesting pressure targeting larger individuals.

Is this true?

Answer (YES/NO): NO